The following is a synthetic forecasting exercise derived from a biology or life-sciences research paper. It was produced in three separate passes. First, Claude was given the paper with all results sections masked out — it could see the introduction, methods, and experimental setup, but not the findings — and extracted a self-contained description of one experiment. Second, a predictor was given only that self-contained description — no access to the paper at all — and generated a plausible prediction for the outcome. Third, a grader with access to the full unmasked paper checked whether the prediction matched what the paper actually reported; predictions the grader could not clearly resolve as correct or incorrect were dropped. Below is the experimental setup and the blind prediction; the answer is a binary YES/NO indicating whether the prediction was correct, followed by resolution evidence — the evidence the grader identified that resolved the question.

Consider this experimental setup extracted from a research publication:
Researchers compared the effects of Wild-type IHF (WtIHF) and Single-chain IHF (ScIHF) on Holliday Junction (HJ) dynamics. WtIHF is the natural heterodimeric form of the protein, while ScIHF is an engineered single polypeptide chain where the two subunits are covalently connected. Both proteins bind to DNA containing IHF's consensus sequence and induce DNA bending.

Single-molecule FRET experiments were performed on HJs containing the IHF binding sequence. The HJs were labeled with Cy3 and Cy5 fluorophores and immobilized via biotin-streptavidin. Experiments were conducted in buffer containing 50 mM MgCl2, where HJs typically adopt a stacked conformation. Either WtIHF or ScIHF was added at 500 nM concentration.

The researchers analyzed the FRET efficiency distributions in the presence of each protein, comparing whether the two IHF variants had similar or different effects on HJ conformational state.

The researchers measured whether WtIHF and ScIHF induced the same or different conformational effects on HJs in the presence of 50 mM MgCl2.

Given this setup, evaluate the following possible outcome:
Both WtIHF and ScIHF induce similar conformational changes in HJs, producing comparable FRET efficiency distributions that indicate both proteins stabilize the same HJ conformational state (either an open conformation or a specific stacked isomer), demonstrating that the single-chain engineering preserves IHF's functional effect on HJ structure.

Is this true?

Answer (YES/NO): YES